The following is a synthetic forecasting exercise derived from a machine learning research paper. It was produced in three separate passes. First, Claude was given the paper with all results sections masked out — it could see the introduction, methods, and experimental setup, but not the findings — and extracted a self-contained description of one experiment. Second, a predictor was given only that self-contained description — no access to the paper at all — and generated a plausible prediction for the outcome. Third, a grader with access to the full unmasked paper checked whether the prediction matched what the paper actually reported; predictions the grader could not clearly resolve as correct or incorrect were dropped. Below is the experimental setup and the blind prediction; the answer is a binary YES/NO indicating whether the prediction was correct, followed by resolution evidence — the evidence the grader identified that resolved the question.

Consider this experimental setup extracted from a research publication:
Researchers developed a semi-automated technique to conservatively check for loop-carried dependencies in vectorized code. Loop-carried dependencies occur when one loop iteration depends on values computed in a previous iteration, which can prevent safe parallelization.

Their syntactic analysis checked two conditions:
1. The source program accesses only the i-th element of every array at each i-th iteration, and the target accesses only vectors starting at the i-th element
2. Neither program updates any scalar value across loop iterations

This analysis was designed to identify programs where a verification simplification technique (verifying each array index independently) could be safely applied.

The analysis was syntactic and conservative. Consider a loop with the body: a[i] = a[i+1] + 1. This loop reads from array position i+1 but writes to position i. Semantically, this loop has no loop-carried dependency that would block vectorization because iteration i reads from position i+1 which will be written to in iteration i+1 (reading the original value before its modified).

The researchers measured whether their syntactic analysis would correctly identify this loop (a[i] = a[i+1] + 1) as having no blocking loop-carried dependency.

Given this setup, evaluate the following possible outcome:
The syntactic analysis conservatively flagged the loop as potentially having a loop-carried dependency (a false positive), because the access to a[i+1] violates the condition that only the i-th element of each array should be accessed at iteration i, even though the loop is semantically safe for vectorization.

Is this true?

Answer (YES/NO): YES